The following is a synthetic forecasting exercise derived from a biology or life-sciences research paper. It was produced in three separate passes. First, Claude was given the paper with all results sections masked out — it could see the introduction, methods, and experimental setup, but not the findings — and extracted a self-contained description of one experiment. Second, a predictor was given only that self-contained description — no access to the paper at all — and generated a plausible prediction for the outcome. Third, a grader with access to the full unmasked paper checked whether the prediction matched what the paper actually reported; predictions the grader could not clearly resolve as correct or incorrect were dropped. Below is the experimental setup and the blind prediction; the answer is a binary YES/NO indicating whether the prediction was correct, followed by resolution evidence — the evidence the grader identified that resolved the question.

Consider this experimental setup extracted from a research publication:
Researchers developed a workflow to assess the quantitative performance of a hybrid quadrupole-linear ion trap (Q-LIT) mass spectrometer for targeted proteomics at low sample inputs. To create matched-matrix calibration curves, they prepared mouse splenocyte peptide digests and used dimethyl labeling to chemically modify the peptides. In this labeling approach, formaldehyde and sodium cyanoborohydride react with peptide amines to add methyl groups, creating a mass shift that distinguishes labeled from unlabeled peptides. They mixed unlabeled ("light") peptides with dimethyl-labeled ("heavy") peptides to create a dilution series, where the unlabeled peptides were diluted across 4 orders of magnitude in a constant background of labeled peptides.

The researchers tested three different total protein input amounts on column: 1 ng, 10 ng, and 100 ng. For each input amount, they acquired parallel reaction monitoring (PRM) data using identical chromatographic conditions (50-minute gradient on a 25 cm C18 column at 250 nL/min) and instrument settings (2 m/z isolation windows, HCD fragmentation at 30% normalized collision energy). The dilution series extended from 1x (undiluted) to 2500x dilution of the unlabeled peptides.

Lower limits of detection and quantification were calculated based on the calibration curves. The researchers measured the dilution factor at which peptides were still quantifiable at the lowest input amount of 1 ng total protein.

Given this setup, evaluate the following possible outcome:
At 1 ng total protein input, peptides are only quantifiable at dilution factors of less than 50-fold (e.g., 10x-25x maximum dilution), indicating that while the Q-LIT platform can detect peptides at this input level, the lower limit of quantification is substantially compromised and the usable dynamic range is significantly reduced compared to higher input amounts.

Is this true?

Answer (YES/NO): YES